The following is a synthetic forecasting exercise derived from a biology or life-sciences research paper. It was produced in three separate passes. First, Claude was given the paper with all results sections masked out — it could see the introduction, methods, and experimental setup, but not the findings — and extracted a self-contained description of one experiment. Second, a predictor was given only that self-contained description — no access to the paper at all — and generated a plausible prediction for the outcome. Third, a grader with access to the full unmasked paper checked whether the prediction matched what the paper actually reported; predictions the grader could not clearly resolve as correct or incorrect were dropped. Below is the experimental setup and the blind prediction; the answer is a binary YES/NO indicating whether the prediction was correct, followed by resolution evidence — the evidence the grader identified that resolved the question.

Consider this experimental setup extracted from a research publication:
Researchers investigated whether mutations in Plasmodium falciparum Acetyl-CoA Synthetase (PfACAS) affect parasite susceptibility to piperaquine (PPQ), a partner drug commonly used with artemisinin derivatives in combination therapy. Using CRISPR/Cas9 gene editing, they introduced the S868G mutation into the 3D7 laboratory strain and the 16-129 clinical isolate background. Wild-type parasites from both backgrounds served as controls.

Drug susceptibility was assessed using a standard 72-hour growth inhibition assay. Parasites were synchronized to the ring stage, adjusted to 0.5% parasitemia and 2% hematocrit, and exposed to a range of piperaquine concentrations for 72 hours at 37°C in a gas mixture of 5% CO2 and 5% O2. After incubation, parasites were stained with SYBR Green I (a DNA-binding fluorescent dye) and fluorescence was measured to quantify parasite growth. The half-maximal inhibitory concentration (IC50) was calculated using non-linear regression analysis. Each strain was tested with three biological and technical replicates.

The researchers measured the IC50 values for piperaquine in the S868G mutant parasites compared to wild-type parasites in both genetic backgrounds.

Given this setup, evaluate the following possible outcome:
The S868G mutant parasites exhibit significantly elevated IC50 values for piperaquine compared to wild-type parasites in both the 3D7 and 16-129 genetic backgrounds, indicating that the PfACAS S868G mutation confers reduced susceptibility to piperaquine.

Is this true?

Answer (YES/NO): NO